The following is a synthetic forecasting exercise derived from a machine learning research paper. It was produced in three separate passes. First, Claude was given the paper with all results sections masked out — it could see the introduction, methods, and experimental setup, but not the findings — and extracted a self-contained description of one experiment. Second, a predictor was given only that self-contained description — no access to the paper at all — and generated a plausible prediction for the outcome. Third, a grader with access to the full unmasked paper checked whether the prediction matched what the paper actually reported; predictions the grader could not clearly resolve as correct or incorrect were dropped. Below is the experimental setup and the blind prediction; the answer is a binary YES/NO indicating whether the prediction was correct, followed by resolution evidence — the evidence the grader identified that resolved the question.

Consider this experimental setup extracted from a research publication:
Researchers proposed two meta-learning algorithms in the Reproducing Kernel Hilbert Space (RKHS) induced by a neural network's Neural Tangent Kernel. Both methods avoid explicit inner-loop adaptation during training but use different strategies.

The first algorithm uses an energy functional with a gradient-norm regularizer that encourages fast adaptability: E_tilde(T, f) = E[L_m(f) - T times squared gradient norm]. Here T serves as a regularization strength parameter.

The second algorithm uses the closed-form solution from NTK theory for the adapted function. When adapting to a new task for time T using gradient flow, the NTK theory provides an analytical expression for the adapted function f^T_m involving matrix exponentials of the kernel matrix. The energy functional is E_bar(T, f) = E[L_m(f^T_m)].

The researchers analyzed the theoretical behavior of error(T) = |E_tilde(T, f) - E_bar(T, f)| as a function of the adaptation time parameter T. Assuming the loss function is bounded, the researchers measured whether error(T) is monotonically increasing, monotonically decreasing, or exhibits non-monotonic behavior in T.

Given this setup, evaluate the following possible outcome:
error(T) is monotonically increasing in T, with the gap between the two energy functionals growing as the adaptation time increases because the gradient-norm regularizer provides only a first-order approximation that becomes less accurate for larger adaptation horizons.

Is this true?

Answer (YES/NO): YES